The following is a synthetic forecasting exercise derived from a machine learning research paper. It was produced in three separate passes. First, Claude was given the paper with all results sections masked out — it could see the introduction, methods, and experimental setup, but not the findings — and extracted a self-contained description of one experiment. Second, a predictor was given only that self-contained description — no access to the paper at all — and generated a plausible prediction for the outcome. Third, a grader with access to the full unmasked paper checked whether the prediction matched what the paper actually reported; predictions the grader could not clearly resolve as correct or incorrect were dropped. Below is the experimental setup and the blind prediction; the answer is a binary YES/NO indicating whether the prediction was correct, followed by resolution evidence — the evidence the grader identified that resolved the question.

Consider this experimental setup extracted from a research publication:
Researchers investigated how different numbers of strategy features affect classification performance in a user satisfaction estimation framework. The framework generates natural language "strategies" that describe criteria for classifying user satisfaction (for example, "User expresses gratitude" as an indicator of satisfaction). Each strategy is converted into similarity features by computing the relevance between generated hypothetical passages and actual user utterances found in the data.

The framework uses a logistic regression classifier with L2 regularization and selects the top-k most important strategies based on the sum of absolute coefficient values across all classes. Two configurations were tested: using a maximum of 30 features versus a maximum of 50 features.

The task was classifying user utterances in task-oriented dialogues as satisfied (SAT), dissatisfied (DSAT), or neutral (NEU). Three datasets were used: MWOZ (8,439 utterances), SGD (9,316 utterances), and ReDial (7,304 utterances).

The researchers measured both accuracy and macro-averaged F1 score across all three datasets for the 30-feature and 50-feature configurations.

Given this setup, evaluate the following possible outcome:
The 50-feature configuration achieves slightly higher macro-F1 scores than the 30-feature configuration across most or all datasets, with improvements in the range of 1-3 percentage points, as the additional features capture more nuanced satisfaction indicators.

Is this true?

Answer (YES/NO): NO